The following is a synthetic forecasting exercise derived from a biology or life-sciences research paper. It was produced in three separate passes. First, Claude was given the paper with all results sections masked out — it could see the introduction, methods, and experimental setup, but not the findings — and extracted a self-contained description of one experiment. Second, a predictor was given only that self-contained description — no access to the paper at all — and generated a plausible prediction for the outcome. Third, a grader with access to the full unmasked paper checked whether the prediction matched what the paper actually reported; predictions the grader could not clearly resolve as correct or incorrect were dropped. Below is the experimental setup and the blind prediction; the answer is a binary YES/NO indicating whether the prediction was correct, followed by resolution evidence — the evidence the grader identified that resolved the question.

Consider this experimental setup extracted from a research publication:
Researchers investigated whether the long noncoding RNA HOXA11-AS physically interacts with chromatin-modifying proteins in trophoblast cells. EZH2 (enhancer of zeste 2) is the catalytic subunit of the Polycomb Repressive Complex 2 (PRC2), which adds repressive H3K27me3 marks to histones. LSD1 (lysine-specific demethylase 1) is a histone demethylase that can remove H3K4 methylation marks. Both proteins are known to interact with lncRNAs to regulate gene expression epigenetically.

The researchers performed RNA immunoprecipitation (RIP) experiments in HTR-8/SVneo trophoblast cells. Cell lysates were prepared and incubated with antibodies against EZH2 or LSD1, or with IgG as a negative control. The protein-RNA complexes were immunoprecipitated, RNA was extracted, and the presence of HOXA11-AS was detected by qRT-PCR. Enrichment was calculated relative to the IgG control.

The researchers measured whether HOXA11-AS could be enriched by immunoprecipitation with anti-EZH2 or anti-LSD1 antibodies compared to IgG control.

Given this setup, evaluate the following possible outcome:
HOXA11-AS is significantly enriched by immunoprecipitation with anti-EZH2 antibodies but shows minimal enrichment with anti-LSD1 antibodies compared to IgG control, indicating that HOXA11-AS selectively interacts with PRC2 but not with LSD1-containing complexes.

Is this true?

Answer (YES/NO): NO